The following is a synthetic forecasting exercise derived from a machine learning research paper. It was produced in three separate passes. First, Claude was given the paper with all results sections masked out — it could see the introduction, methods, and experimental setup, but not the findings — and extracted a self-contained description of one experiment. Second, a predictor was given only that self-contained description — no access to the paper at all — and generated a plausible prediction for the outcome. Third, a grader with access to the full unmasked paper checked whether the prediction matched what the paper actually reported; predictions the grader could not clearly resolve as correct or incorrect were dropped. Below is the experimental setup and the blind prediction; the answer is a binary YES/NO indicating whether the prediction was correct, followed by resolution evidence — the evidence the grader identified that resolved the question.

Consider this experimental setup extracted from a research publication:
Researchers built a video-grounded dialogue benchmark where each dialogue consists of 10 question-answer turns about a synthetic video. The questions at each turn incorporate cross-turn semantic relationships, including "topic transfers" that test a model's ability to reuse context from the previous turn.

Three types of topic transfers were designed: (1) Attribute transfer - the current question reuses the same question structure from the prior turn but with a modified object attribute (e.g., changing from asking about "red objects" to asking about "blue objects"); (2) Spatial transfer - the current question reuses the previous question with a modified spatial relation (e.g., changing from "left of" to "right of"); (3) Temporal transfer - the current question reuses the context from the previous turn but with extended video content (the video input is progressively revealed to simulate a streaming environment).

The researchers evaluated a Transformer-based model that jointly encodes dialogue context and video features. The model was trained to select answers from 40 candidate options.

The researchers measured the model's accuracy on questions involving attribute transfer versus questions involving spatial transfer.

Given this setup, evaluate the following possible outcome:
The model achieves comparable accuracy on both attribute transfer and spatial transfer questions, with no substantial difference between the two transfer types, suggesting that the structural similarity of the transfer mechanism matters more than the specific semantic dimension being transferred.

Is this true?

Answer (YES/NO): NO